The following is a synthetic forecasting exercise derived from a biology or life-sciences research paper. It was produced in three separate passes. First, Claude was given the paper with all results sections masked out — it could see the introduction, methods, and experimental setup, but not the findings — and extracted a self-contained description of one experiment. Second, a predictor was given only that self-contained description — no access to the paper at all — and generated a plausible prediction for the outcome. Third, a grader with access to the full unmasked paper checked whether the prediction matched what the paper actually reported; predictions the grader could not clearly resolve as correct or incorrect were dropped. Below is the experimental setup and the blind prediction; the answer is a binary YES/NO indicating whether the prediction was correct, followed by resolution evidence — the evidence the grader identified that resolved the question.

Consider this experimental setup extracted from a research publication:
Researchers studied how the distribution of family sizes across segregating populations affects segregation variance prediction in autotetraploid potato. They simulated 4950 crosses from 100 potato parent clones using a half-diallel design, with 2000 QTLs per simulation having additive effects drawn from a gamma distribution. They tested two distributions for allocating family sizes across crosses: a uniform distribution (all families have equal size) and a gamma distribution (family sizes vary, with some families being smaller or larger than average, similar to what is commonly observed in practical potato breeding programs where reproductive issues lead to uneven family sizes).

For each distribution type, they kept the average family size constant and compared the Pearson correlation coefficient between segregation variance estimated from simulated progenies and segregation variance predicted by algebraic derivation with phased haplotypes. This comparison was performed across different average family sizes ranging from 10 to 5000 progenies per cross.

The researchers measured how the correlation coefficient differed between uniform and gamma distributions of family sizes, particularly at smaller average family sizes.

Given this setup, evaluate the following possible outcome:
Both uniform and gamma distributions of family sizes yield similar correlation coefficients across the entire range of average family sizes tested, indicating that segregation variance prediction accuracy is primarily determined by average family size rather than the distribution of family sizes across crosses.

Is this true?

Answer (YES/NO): NO